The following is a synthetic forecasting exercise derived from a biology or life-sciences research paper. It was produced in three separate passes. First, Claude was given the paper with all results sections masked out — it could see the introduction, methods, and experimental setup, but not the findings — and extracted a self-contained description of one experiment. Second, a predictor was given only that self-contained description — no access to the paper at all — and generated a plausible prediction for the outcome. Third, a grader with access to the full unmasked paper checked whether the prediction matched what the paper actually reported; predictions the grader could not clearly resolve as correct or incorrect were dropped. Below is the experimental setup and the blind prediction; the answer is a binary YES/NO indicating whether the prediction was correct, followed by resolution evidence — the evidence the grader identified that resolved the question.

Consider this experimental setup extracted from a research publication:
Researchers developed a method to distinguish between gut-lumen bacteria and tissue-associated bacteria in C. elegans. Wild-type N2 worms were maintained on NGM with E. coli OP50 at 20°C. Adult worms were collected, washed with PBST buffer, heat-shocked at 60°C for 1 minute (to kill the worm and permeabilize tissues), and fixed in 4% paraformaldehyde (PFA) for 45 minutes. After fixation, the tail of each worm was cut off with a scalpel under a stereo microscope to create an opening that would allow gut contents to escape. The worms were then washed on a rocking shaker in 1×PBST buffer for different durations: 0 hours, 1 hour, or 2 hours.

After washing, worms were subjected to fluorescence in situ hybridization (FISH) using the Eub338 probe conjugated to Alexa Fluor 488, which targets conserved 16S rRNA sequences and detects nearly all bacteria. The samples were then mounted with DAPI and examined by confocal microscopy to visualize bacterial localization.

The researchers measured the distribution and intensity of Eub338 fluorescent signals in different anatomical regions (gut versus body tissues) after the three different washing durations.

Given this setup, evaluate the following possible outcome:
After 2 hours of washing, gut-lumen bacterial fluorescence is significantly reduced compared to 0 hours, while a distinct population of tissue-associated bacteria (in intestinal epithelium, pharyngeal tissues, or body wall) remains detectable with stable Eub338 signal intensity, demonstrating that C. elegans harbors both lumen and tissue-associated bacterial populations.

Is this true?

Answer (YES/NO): YES